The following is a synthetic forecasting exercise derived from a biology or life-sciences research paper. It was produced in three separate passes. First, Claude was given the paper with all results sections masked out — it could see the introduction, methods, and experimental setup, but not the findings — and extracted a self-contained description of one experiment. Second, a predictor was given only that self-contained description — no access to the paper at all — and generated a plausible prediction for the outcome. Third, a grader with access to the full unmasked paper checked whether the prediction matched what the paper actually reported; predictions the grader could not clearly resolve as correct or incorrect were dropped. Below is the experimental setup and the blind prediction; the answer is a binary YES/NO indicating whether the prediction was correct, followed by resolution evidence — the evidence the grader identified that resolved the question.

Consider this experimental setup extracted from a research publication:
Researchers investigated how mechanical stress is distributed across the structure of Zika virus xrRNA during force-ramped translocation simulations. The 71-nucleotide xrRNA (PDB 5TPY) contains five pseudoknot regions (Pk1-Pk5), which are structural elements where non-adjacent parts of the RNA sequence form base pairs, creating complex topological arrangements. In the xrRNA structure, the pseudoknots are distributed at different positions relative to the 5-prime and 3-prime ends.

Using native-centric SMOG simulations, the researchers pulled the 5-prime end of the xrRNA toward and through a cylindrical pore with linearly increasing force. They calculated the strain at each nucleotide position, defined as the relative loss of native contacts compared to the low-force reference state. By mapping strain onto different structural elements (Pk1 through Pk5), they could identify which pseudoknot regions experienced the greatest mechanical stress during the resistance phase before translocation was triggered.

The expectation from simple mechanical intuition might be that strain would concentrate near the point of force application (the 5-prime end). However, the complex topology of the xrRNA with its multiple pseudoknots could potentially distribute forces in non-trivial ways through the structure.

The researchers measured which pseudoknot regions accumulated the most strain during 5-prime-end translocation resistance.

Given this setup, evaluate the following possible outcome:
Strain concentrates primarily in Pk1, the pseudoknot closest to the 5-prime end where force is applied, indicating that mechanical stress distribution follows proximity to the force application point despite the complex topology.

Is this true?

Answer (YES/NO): NO